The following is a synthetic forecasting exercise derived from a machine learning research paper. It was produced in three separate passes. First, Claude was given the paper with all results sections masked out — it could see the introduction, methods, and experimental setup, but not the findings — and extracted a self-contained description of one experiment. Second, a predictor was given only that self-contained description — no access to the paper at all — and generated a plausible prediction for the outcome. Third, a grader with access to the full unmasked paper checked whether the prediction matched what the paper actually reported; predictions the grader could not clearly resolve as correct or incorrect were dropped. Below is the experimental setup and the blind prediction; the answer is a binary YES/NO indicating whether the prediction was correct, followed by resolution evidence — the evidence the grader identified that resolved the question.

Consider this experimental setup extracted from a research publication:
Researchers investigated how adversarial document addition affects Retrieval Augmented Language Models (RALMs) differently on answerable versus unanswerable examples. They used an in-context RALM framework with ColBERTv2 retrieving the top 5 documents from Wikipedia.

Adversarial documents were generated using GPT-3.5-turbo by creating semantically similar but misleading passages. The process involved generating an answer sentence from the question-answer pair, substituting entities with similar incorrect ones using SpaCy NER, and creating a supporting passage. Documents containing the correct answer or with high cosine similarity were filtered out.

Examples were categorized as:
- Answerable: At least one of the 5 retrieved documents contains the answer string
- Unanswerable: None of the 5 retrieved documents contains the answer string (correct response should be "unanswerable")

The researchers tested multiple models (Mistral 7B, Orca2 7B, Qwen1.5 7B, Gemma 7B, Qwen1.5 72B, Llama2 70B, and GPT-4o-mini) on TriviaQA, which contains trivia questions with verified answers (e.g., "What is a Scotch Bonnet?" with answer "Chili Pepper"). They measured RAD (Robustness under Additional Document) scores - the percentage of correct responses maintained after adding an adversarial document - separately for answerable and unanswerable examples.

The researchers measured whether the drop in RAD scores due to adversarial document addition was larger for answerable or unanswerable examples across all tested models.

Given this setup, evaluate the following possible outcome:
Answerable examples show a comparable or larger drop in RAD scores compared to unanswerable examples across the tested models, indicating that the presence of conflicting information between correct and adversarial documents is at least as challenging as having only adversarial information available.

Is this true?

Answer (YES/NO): NO